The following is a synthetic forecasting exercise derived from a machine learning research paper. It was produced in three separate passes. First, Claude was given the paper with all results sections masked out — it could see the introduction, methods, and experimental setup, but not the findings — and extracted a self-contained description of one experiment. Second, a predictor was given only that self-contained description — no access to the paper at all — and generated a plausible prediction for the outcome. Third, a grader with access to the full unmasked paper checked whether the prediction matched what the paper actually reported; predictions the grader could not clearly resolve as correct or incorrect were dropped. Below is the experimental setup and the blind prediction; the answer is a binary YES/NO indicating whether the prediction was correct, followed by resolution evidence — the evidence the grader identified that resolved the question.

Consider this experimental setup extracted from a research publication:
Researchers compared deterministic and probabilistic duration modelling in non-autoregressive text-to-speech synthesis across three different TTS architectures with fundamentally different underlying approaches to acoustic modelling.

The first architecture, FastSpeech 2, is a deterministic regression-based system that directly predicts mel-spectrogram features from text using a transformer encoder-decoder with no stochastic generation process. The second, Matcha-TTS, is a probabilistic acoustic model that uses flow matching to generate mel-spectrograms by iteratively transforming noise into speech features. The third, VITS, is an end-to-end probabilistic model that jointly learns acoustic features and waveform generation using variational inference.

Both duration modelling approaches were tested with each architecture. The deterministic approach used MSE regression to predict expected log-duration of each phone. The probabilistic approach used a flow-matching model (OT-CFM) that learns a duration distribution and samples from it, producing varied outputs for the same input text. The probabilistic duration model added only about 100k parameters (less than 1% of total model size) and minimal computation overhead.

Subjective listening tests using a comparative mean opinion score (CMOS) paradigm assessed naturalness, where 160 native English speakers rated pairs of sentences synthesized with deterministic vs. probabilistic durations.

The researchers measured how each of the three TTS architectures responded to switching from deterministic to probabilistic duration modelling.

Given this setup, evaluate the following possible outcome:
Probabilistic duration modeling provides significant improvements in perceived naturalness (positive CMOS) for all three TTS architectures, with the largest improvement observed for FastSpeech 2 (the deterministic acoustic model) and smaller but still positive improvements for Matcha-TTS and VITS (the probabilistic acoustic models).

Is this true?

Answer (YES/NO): NO